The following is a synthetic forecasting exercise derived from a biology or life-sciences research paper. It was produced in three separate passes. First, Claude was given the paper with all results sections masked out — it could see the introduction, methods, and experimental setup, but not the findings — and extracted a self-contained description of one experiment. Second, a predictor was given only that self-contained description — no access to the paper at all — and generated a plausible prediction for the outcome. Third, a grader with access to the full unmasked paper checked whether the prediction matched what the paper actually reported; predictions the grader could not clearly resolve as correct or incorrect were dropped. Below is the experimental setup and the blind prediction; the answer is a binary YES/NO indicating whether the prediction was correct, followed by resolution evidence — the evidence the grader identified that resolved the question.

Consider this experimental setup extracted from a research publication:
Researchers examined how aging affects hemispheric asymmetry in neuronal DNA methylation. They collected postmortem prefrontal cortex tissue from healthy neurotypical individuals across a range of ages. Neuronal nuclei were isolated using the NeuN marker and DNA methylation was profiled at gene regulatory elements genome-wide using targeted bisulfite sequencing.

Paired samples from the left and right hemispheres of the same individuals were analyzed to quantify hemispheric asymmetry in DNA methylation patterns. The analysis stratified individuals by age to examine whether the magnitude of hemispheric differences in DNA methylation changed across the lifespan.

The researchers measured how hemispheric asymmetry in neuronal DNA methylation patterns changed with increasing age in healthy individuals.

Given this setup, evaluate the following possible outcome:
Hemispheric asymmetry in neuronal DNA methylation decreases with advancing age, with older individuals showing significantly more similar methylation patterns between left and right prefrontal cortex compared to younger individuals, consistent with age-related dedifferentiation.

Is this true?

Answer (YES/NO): YES